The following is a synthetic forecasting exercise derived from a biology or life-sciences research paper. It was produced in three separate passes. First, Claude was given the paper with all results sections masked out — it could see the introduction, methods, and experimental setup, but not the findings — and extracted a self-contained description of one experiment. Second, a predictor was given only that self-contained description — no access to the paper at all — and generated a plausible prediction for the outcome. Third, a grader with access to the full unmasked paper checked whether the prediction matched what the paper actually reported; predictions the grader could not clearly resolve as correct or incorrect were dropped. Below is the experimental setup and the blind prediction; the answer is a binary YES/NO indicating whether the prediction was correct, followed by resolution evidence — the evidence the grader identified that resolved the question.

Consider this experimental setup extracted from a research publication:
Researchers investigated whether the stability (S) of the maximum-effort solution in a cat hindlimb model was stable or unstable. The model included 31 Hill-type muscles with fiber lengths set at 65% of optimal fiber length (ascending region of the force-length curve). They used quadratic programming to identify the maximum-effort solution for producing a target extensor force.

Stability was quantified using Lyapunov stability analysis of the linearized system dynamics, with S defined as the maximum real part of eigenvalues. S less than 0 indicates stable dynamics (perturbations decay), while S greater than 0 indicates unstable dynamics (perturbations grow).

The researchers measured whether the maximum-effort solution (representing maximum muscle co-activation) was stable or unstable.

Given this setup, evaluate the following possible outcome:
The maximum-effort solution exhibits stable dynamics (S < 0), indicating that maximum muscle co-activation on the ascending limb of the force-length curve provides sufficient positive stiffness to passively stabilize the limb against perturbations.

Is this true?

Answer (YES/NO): YES